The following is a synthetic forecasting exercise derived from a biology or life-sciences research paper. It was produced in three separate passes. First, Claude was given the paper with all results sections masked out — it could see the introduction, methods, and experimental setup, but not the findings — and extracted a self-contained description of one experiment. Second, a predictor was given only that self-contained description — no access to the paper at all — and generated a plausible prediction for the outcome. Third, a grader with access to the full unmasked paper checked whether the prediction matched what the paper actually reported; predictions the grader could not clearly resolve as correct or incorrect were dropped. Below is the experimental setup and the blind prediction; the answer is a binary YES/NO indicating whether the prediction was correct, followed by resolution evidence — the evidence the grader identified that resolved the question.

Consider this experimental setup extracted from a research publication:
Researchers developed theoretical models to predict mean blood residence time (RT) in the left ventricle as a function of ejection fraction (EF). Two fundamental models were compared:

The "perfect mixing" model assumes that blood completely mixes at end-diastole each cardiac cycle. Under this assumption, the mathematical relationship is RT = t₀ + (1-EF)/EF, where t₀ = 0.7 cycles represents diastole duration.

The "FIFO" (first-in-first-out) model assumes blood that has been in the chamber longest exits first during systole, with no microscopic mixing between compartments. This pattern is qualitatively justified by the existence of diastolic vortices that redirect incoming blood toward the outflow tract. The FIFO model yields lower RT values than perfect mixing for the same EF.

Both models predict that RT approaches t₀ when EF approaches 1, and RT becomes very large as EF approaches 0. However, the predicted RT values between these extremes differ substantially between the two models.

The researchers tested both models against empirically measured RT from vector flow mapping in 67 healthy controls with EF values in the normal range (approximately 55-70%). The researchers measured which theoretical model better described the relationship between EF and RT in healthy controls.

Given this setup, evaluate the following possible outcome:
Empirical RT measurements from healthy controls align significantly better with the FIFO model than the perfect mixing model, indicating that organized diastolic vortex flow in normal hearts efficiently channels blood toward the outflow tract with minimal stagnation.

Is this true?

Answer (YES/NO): NO